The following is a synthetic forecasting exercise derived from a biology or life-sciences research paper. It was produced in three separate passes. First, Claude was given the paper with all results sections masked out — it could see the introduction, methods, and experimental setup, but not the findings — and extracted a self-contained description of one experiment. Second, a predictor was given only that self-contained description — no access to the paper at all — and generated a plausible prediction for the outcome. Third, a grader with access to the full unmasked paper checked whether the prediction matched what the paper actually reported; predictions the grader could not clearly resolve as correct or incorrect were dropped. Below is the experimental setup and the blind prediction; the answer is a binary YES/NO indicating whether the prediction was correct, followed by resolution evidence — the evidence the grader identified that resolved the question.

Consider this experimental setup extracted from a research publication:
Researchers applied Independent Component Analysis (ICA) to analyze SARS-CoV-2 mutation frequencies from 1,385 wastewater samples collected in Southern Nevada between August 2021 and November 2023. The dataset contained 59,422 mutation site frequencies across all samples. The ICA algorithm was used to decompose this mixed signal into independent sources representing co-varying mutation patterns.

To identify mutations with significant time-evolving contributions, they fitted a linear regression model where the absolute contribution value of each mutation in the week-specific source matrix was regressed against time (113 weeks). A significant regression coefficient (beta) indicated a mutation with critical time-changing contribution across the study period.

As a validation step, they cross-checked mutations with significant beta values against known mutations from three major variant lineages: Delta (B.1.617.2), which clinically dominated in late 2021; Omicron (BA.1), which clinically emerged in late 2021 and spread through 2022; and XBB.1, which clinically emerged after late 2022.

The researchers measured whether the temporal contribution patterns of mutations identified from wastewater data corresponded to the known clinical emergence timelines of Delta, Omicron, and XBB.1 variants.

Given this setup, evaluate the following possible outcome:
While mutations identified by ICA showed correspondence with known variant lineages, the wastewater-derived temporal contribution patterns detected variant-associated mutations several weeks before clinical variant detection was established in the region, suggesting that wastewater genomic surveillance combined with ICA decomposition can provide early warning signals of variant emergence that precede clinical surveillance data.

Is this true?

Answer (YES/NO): NO